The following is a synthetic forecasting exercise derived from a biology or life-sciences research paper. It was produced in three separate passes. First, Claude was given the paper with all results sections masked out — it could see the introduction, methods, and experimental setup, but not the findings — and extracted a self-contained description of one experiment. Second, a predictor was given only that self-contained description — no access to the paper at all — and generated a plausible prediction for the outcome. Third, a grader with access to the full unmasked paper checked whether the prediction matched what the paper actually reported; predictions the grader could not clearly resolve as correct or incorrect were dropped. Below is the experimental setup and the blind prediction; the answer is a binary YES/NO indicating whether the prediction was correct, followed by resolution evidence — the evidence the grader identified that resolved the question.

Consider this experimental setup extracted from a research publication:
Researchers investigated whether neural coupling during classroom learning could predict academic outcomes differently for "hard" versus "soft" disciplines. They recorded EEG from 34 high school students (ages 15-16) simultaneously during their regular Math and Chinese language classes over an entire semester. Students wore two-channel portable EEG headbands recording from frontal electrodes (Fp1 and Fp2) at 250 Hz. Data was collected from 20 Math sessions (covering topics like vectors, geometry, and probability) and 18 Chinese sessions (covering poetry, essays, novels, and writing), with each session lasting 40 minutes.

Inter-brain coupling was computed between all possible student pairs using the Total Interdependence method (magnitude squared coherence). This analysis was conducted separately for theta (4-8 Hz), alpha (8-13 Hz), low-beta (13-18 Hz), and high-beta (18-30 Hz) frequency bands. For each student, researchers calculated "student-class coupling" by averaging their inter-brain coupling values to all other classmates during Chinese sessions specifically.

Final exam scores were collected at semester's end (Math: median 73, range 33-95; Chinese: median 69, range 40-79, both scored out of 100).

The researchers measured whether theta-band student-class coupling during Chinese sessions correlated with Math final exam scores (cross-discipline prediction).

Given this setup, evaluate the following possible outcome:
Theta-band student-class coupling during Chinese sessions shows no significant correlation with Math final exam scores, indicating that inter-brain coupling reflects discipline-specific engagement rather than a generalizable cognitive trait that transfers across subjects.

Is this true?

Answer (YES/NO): NO